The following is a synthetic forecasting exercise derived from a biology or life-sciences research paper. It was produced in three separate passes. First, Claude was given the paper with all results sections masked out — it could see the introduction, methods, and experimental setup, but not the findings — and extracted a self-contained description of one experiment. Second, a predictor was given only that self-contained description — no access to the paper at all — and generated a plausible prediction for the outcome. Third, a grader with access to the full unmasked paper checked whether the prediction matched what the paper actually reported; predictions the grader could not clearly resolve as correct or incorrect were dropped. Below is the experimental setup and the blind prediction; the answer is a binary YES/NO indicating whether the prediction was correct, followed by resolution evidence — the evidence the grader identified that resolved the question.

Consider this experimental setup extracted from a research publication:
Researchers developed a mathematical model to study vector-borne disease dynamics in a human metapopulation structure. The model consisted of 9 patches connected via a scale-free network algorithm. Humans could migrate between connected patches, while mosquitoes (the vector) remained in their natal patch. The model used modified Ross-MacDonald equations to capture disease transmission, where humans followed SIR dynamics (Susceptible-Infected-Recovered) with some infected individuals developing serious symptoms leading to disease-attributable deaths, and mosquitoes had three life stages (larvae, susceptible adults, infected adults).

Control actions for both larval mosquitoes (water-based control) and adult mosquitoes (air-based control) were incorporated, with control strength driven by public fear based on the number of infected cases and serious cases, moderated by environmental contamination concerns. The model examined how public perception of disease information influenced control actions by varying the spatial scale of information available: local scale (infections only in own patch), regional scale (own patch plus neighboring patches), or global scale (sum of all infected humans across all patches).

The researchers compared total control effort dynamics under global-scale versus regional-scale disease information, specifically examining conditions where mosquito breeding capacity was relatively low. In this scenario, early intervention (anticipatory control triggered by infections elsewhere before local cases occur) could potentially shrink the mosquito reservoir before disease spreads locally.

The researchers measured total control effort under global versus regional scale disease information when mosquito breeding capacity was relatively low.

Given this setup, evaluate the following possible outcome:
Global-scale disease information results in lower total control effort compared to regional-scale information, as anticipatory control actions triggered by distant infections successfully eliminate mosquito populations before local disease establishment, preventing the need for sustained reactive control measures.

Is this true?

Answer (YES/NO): NO